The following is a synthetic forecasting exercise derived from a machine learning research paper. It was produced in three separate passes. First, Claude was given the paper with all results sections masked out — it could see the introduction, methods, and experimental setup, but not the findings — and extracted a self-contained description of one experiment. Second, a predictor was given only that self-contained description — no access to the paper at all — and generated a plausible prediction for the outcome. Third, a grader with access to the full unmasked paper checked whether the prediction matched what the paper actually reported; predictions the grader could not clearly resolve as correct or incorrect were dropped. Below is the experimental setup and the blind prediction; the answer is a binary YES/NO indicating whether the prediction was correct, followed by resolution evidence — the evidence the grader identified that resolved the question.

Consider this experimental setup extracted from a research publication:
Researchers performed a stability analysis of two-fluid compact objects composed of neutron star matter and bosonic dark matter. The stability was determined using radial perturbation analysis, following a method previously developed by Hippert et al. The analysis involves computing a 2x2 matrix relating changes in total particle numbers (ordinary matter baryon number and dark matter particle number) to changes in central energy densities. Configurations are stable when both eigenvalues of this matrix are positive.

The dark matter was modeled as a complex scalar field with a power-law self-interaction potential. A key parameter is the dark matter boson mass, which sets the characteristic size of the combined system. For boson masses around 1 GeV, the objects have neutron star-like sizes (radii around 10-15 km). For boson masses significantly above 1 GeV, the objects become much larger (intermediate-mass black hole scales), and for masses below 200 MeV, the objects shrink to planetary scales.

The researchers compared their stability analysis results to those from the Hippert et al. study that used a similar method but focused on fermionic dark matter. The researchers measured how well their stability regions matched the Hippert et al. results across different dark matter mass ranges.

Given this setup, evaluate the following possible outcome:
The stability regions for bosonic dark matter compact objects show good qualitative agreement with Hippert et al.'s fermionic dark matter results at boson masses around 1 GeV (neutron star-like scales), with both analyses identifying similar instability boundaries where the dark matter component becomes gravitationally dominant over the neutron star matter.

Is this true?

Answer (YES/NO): YES